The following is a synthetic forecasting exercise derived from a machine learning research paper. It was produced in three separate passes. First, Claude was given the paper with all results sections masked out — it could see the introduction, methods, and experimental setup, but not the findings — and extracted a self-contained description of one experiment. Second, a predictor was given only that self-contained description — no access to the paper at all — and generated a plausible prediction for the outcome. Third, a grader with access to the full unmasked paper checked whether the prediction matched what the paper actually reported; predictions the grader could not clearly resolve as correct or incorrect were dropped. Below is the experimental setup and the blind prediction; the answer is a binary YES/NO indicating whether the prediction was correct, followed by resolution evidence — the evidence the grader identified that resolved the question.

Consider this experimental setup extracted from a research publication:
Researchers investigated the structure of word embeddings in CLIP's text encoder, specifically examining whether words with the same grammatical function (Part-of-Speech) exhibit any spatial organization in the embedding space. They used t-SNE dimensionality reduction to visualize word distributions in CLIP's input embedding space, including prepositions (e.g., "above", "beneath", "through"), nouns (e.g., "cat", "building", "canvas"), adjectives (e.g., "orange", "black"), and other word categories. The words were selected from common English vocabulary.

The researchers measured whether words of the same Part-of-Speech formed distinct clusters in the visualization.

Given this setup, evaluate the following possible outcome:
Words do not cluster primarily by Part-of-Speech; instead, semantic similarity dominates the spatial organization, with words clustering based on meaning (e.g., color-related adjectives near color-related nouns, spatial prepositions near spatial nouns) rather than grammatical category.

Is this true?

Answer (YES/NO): NO